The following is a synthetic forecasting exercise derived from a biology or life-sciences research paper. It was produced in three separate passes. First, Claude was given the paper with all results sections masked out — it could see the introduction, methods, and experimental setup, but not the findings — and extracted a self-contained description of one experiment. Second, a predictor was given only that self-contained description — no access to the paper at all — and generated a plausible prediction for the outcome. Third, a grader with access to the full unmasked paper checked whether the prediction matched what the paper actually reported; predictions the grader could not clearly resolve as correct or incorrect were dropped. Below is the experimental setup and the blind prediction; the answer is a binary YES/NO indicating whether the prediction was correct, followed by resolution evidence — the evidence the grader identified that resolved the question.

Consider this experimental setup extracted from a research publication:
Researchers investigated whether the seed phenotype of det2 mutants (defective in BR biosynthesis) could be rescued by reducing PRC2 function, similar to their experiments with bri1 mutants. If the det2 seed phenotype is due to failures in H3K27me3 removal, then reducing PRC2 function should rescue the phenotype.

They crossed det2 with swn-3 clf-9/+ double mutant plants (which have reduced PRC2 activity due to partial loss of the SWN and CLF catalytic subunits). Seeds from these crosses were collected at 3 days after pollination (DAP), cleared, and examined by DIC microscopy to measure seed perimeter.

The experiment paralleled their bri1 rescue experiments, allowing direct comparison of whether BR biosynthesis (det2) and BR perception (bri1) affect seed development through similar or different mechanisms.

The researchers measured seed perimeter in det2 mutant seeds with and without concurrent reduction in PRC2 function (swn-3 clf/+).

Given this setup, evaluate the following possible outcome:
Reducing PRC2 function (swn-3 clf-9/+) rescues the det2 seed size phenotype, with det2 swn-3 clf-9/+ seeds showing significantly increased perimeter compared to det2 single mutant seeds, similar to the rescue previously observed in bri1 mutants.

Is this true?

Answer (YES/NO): NO